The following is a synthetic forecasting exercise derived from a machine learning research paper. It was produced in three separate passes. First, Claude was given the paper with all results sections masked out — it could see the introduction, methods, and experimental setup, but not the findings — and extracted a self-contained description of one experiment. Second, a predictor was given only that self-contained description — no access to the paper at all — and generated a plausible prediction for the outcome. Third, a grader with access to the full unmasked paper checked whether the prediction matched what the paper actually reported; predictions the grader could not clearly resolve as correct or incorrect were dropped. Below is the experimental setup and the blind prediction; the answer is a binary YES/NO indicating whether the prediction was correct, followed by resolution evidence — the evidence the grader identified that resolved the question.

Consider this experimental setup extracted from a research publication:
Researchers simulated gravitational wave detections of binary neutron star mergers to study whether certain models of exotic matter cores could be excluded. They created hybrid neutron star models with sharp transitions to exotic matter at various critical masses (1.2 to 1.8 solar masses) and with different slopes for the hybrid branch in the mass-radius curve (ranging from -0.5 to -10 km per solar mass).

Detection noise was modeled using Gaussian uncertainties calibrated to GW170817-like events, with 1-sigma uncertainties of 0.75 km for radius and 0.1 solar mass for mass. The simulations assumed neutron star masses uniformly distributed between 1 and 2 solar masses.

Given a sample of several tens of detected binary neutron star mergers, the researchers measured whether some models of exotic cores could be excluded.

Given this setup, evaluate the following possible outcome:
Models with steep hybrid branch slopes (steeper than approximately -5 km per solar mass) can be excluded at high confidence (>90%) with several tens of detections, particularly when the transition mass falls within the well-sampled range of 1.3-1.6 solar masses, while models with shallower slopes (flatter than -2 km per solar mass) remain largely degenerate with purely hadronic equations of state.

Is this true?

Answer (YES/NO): NO